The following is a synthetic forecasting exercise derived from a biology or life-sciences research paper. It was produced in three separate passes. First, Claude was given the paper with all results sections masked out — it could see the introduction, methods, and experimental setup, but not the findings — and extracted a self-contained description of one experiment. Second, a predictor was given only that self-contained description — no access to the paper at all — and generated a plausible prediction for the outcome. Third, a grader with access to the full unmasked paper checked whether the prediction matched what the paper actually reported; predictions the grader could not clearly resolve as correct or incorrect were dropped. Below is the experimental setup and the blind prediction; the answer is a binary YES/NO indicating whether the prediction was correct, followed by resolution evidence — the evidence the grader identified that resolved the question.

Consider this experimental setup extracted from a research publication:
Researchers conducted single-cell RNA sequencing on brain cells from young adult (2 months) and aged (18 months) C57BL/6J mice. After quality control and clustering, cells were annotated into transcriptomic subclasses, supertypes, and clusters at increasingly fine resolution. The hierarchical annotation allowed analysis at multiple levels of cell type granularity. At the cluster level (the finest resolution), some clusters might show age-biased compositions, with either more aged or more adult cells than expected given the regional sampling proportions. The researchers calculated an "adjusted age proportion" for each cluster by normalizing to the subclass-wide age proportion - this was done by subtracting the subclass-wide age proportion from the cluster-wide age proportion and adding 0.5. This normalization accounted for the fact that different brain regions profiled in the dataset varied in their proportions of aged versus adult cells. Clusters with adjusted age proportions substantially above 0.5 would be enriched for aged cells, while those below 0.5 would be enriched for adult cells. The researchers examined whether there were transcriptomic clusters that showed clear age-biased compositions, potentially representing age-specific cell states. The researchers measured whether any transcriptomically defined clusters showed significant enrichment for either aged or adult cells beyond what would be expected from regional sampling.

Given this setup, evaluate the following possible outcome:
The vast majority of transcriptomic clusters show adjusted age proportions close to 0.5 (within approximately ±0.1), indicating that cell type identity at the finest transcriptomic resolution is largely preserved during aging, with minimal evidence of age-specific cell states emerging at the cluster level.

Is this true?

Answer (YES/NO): NO